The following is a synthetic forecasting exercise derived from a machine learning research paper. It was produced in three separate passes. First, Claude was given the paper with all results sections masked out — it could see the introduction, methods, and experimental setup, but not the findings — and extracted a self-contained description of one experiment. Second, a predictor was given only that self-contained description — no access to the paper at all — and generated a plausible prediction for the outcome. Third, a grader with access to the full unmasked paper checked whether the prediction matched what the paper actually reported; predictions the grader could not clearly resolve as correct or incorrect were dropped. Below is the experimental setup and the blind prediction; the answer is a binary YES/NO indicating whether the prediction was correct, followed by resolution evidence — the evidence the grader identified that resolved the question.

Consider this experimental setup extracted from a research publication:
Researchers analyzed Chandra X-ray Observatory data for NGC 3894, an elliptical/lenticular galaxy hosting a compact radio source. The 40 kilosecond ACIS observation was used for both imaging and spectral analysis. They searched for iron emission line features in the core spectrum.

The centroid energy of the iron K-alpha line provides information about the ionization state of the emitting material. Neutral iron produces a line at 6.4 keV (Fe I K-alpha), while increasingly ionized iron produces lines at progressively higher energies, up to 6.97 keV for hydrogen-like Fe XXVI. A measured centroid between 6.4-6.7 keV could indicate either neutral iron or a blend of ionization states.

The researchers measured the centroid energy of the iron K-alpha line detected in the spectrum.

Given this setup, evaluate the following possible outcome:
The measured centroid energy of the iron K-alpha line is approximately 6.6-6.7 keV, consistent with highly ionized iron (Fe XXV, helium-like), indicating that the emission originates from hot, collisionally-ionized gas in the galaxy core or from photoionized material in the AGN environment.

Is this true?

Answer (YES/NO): NO